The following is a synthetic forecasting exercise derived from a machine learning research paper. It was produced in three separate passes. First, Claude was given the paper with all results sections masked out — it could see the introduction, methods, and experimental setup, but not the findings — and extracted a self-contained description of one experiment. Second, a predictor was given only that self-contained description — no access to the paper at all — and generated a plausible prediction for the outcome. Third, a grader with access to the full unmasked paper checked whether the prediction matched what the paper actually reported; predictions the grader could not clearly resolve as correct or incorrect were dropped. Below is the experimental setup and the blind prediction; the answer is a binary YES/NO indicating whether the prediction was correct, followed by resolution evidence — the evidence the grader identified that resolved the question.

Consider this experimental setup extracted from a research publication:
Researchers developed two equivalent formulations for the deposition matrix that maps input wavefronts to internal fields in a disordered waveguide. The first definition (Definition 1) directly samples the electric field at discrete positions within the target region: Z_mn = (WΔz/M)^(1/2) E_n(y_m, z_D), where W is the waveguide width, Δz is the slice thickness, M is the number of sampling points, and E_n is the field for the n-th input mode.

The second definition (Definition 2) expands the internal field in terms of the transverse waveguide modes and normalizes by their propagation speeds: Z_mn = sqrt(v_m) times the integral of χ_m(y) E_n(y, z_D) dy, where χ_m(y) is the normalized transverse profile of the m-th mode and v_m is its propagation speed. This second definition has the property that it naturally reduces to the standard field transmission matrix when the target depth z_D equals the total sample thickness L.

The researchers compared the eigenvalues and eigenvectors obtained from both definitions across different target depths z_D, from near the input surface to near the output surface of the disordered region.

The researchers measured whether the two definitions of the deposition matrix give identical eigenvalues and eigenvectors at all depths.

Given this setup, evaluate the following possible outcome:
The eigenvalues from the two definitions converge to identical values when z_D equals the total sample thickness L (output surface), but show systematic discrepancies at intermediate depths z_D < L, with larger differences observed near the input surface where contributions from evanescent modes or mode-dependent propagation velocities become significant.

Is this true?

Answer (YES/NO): NO